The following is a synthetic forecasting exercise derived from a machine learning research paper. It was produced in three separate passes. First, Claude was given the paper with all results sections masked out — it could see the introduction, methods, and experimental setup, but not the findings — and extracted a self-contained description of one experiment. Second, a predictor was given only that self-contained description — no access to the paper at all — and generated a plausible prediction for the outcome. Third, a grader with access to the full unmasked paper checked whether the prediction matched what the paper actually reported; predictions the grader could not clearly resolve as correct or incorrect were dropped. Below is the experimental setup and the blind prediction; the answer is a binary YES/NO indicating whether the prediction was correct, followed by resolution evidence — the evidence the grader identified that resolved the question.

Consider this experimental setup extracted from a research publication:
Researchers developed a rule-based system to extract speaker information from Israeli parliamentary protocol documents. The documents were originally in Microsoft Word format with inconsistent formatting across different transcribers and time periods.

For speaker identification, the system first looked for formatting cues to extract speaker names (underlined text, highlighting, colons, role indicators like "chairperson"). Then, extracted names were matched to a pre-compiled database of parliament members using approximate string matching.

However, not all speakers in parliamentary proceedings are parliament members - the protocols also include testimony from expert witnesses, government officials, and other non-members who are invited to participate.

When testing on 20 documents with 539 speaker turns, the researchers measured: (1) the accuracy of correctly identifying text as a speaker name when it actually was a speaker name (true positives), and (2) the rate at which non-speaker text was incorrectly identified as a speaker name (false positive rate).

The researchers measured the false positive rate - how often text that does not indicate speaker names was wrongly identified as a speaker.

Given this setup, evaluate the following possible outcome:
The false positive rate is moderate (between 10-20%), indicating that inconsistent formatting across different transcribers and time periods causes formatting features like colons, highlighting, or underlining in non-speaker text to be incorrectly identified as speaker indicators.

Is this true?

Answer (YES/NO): NO